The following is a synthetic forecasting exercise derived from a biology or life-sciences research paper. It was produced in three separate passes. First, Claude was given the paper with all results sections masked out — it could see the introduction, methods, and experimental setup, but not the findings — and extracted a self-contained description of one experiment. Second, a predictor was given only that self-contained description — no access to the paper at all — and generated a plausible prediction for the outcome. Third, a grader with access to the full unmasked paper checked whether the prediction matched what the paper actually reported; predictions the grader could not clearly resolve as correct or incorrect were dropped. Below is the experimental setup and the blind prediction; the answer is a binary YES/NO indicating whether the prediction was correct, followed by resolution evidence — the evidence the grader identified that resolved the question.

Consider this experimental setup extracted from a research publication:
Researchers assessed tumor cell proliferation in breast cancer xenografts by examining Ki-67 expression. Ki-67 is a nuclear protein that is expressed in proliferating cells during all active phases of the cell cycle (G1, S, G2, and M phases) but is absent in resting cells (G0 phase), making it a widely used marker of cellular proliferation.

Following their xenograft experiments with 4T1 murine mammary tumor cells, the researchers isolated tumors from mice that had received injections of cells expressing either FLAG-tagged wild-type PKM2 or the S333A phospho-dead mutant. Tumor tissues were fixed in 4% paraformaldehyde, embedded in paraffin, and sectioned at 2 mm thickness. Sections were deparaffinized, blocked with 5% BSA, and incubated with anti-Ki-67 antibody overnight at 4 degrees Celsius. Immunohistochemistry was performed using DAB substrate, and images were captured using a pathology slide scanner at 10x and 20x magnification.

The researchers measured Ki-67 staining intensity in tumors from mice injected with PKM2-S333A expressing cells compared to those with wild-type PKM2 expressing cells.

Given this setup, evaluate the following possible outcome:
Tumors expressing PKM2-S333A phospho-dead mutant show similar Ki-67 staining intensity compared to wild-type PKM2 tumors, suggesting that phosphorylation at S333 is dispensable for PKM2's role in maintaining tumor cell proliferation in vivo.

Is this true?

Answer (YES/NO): NO